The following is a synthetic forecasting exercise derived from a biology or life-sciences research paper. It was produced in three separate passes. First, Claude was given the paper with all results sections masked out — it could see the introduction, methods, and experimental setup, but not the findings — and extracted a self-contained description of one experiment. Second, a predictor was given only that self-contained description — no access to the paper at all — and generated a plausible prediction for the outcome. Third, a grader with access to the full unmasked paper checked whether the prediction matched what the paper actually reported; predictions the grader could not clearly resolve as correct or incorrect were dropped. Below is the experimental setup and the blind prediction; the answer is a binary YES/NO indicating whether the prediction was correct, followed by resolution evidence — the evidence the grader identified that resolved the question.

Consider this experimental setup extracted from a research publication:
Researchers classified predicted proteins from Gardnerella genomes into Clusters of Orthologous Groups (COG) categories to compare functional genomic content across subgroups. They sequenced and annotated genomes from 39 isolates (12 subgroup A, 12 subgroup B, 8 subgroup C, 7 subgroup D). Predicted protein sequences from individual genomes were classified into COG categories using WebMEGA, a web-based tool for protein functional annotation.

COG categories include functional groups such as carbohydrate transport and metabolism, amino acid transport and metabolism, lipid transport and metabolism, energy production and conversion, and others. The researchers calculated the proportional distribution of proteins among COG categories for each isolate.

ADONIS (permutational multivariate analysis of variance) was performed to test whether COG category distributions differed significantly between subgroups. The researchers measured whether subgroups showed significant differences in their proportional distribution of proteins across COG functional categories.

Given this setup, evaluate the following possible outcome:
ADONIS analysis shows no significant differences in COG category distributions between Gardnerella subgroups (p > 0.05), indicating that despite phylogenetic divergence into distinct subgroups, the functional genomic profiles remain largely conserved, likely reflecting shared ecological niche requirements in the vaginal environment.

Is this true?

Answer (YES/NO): NO